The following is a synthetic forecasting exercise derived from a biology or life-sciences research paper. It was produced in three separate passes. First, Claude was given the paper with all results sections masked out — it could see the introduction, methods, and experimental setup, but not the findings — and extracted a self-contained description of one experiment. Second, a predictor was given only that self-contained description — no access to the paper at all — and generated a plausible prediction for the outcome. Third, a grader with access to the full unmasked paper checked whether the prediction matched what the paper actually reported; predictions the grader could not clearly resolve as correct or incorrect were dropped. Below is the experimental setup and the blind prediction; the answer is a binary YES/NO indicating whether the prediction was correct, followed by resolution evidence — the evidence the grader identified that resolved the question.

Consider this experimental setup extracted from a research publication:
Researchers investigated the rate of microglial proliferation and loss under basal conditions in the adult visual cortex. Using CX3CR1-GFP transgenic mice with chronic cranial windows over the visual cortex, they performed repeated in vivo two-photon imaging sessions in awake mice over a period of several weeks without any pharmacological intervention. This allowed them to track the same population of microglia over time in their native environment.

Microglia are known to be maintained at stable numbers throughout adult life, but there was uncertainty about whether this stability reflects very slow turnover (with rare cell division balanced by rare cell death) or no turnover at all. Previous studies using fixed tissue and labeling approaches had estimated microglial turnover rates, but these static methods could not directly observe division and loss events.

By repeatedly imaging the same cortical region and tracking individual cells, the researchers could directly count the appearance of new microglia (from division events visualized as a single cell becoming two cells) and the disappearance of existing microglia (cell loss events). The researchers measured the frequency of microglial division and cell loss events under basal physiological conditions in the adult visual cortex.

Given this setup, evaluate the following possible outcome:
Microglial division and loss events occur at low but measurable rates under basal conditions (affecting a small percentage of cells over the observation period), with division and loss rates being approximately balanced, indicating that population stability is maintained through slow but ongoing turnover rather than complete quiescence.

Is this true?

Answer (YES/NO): NO